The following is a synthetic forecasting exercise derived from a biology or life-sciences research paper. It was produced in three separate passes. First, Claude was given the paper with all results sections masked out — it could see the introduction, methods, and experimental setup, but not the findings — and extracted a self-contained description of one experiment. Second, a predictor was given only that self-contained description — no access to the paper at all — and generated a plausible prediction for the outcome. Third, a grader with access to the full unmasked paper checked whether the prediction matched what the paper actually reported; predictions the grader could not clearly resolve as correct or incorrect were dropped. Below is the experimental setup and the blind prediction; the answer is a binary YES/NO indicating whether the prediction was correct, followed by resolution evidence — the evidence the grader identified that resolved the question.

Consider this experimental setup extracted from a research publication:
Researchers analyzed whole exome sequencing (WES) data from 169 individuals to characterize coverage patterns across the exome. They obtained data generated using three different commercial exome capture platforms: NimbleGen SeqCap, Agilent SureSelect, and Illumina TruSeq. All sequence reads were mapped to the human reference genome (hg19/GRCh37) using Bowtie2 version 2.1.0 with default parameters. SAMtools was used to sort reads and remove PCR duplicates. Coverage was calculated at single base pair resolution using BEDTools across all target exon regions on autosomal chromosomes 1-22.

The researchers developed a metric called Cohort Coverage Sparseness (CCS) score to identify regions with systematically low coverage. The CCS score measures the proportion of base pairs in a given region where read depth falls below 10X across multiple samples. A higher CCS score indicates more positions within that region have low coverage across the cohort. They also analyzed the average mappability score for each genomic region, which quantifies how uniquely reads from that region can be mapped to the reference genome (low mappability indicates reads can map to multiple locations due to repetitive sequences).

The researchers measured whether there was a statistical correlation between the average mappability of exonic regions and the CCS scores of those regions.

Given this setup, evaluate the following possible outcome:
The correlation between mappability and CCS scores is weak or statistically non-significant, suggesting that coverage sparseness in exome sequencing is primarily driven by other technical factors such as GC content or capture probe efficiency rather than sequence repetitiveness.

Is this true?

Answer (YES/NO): YES